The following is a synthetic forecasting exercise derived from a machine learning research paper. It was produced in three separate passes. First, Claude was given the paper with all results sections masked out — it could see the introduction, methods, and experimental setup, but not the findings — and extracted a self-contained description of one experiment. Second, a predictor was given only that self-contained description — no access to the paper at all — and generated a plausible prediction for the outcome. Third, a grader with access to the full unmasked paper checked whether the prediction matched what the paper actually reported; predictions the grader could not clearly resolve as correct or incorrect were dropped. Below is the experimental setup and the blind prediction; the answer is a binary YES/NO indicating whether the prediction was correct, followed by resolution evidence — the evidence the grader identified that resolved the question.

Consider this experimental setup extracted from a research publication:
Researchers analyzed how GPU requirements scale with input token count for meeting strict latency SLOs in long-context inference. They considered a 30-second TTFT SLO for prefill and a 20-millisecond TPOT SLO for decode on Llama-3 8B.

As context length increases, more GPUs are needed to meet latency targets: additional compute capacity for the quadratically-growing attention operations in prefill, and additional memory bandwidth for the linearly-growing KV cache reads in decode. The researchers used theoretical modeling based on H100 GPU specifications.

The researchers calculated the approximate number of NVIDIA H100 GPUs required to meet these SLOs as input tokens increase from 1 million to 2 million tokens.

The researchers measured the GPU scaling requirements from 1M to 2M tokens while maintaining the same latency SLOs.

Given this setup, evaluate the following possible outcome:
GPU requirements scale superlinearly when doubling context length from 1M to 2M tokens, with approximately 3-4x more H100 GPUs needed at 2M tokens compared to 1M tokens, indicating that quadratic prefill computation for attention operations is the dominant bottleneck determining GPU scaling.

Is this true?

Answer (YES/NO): YES